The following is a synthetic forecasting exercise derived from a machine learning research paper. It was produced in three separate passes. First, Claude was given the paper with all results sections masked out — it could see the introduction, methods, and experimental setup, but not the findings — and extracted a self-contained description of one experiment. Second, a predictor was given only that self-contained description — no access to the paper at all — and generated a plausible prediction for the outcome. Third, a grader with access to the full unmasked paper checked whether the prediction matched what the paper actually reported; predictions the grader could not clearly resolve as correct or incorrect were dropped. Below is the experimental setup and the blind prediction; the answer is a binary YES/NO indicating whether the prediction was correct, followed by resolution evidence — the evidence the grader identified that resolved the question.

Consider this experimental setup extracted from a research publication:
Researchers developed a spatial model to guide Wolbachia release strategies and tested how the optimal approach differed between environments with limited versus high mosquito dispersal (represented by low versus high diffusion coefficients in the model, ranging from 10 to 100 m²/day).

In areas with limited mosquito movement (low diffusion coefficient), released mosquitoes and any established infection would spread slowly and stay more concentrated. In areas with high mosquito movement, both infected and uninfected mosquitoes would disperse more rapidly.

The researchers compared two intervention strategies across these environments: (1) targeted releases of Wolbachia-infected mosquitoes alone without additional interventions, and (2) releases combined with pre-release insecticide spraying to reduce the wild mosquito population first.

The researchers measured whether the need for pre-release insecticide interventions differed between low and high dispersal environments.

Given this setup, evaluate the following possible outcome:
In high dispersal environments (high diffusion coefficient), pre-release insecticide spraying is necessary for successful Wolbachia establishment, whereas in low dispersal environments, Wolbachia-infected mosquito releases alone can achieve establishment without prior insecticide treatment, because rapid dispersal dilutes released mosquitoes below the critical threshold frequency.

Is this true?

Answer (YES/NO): YES